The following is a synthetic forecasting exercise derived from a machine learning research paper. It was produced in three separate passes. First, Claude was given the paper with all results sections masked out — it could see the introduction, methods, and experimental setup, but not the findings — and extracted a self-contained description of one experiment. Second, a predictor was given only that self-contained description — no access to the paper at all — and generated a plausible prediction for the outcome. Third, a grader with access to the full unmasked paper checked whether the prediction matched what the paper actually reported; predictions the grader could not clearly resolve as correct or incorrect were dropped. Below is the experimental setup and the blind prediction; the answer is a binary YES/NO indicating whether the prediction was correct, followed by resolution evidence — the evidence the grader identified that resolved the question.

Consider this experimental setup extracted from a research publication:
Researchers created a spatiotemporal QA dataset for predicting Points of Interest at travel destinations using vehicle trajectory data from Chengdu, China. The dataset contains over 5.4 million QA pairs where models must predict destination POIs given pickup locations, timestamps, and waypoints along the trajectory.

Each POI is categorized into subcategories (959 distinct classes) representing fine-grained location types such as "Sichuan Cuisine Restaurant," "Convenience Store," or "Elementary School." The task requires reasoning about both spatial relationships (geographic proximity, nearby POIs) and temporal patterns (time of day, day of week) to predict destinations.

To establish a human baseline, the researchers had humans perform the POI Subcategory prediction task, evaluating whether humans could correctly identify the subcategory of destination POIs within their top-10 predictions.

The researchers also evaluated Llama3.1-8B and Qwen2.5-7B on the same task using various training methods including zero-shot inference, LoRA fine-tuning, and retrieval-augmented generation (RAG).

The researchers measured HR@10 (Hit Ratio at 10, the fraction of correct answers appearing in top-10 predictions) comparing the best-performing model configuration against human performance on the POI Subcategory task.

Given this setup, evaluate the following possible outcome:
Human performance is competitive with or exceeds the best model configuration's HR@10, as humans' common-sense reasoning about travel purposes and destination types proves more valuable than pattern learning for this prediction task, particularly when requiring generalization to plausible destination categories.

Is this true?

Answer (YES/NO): YES